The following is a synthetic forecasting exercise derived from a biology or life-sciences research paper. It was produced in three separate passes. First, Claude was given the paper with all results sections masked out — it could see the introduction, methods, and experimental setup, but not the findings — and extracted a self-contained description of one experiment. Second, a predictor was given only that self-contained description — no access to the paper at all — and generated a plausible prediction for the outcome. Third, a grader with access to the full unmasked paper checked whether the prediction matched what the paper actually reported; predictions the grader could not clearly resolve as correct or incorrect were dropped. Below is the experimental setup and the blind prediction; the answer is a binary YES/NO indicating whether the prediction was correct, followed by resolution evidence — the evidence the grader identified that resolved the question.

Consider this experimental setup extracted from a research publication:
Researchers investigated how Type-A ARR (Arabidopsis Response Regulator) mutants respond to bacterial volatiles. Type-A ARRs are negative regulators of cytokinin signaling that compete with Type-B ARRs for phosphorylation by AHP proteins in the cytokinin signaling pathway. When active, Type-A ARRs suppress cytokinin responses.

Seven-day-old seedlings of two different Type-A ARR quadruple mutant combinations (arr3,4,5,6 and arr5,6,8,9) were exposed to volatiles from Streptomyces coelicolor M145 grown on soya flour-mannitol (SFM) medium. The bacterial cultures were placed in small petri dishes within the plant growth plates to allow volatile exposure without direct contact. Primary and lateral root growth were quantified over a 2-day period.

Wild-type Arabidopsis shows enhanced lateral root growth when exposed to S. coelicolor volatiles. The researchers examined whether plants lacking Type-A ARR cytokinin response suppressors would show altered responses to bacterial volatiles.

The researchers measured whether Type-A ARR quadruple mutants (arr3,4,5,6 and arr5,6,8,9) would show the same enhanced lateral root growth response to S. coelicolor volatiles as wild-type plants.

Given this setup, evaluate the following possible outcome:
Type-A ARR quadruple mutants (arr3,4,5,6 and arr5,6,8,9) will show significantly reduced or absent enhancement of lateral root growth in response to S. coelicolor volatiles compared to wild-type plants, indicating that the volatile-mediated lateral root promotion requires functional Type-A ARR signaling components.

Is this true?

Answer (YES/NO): YES